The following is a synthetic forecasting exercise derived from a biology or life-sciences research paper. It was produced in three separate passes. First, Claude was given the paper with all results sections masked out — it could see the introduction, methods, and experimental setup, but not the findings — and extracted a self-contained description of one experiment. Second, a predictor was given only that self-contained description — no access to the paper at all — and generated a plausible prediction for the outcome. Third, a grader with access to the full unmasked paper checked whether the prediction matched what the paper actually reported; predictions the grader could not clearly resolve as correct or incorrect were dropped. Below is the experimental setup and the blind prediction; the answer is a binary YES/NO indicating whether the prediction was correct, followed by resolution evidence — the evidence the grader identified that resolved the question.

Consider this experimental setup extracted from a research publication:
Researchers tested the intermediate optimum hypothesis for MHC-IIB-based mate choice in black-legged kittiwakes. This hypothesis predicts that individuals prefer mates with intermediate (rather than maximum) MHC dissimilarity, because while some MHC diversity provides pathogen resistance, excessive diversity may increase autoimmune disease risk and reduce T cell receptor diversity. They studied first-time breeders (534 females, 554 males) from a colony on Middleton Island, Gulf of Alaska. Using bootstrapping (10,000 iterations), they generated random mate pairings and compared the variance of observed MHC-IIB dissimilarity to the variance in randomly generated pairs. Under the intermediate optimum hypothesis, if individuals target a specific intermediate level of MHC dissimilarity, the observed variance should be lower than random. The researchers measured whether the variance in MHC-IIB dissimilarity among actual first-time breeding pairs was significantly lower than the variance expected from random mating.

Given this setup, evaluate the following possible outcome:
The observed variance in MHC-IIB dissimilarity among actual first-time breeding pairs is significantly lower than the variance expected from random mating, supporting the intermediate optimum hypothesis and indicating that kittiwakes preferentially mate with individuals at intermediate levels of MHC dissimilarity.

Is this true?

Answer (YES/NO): NO